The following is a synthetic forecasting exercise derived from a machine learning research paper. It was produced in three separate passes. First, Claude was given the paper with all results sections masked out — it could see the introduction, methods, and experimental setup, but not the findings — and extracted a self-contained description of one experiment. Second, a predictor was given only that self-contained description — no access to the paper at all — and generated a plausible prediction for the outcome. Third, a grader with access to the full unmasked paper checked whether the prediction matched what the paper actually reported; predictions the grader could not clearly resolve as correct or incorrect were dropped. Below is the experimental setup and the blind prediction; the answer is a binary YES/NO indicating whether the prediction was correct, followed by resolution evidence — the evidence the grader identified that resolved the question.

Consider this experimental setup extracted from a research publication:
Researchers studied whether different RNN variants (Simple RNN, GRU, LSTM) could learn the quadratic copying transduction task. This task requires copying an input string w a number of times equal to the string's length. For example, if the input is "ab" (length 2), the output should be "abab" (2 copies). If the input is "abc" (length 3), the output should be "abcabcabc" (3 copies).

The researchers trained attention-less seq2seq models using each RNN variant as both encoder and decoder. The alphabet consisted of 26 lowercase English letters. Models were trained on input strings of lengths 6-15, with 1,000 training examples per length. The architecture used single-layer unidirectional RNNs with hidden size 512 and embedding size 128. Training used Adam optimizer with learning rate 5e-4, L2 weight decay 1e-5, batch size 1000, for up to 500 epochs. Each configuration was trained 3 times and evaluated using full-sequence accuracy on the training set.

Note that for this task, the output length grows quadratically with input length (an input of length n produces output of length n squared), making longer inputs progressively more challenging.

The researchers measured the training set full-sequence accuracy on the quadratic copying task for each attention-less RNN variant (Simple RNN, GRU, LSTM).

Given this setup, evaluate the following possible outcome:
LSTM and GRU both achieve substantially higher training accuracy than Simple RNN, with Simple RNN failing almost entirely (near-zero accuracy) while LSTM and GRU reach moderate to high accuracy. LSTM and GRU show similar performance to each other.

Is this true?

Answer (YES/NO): NO